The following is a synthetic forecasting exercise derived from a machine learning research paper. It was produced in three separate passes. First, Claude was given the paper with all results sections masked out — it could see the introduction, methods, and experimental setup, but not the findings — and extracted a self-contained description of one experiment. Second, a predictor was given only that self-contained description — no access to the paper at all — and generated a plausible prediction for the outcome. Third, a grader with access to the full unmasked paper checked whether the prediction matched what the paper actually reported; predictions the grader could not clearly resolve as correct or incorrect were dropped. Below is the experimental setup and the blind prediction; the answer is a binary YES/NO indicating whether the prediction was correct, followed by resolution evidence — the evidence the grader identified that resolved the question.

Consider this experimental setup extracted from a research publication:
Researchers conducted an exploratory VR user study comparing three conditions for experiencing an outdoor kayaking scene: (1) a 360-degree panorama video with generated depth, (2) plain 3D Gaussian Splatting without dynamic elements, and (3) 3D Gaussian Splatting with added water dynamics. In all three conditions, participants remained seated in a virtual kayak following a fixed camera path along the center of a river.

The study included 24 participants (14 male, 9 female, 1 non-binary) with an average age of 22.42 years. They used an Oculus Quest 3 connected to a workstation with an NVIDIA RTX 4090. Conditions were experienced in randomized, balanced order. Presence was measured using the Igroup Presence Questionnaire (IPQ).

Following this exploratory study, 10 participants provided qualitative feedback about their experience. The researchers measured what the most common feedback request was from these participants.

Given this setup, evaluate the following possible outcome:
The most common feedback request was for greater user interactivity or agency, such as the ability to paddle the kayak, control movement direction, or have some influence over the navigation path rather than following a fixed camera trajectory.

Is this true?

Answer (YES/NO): YES